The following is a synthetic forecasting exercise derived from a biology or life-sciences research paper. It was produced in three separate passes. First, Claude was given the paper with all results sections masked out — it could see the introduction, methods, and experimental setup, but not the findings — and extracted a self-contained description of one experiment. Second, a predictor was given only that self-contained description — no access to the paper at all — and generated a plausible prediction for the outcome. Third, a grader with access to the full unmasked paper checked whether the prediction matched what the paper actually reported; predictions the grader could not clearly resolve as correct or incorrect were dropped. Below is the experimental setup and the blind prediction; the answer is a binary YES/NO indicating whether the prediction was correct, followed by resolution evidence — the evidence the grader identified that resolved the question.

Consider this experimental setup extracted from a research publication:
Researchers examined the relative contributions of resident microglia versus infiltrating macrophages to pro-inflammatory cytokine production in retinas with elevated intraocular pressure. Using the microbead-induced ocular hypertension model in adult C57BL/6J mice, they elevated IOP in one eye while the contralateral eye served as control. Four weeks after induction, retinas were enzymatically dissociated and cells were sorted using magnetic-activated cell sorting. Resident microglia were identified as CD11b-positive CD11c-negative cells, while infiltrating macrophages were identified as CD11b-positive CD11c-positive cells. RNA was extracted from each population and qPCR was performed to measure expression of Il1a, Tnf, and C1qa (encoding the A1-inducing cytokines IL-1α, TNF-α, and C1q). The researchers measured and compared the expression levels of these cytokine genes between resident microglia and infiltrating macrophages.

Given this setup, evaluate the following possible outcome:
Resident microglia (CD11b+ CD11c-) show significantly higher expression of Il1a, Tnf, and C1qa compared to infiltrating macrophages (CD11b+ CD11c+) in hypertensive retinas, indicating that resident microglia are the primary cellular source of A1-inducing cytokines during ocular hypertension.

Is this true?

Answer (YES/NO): NO